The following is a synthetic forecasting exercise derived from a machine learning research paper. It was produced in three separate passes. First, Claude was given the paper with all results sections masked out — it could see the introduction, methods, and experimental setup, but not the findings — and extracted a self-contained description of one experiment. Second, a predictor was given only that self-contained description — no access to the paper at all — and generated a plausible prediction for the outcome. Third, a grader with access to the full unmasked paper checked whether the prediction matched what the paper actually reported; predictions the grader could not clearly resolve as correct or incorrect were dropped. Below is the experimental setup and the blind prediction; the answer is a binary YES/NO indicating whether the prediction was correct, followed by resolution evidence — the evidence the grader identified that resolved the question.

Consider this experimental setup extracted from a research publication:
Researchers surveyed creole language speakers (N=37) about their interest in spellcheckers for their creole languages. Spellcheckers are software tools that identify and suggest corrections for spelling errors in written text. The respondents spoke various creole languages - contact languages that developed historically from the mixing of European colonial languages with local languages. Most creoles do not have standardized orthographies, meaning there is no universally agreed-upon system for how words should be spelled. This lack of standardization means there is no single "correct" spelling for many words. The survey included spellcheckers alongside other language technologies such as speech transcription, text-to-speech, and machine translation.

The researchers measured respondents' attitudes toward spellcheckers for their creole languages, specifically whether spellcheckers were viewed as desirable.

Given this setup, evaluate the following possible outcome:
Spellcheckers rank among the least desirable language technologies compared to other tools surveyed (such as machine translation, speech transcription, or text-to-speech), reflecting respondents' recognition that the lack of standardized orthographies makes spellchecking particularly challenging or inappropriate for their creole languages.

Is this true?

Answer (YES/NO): YES